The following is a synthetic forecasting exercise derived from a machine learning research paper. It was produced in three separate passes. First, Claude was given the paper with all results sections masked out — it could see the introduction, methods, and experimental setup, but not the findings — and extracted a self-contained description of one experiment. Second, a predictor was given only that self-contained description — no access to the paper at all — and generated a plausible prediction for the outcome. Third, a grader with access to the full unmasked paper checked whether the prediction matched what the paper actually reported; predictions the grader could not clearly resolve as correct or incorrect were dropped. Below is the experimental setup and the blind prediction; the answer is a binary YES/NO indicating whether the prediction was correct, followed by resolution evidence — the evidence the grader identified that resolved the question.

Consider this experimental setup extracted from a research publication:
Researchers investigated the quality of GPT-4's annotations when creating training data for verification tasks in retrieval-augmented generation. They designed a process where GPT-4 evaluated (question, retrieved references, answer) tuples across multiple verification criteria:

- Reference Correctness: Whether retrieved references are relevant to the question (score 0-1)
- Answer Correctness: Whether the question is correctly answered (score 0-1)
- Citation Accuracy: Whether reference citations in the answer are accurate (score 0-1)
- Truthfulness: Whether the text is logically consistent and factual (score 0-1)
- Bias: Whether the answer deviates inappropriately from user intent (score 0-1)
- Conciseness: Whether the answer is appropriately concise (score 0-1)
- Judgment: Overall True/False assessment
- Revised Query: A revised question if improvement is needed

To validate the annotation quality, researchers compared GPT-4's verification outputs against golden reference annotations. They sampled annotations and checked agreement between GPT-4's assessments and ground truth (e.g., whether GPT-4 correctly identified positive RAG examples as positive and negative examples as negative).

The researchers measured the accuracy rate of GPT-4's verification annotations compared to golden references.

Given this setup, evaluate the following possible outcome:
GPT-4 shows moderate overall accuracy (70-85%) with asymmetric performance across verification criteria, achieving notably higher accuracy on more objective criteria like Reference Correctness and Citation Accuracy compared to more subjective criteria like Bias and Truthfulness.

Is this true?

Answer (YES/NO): NO